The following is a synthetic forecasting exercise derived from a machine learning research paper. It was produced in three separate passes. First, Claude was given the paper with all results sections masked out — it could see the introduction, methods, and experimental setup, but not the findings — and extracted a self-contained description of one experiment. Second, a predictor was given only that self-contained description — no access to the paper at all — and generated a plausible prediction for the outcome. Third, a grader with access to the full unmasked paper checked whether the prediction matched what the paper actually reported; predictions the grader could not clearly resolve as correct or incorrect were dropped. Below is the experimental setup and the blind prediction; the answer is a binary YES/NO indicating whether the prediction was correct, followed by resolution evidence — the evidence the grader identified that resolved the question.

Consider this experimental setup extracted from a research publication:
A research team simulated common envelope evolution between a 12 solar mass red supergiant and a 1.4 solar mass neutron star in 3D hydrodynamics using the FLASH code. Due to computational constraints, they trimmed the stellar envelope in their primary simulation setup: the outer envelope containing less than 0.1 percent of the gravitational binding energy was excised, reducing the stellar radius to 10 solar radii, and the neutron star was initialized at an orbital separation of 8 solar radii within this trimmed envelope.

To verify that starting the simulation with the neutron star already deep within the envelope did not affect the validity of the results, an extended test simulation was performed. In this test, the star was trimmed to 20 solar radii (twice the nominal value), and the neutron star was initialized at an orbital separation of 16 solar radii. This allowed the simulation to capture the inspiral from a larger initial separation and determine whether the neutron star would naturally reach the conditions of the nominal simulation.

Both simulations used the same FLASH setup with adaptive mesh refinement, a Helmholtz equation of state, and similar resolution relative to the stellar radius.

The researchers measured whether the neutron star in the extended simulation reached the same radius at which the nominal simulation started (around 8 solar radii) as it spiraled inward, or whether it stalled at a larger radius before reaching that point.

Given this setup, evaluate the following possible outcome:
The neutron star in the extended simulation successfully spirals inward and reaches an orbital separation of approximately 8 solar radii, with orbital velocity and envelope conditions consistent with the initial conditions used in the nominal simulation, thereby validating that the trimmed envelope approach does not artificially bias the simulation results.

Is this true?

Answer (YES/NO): YES